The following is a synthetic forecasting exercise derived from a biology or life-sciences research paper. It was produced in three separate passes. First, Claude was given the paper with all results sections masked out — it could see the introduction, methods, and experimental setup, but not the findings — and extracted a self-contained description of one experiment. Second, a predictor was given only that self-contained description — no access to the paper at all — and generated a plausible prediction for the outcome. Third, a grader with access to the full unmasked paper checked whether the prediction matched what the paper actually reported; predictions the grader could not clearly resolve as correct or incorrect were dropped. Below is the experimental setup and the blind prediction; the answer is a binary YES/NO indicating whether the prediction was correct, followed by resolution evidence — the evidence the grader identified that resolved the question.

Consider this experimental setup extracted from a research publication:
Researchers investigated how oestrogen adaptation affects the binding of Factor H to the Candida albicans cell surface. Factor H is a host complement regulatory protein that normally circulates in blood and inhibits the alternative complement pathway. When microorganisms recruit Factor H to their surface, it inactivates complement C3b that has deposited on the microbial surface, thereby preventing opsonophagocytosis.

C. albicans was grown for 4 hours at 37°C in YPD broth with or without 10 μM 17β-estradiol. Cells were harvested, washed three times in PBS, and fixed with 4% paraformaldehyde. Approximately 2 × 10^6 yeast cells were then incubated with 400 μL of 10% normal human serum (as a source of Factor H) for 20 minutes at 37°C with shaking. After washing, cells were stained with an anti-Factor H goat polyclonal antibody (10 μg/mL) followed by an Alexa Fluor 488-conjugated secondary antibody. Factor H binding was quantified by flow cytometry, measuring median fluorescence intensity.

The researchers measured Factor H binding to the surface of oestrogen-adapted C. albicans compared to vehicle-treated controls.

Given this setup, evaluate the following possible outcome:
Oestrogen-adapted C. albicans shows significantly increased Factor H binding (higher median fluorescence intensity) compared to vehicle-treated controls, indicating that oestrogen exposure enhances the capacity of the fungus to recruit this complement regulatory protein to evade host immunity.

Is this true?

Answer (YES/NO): YES